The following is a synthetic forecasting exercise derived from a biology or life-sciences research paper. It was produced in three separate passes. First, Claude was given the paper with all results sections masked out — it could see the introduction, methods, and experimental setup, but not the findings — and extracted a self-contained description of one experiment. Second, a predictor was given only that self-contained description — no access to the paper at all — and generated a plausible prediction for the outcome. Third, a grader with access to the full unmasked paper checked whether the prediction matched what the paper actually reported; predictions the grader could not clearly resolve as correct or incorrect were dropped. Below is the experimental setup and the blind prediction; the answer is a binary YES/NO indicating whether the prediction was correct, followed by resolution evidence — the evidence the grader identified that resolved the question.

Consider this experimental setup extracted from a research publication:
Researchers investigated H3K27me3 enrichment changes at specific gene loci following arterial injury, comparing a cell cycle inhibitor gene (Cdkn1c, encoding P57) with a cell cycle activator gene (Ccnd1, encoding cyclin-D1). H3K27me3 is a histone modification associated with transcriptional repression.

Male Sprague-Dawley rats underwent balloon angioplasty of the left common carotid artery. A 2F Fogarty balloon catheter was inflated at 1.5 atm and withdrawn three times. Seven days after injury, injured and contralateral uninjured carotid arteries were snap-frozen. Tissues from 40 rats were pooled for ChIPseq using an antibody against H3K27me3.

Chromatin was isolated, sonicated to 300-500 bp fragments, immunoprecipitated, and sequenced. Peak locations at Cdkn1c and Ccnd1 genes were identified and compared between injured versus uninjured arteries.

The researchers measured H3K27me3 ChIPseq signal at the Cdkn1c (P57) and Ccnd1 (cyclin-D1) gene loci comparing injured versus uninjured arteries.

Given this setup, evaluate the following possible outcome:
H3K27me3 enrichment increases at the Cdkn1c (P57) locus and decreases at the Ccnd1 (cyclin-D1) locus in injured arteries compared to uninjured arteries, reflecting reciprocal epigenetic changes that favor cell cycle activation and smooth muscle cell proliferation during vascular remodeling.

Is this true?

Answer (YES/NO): YES